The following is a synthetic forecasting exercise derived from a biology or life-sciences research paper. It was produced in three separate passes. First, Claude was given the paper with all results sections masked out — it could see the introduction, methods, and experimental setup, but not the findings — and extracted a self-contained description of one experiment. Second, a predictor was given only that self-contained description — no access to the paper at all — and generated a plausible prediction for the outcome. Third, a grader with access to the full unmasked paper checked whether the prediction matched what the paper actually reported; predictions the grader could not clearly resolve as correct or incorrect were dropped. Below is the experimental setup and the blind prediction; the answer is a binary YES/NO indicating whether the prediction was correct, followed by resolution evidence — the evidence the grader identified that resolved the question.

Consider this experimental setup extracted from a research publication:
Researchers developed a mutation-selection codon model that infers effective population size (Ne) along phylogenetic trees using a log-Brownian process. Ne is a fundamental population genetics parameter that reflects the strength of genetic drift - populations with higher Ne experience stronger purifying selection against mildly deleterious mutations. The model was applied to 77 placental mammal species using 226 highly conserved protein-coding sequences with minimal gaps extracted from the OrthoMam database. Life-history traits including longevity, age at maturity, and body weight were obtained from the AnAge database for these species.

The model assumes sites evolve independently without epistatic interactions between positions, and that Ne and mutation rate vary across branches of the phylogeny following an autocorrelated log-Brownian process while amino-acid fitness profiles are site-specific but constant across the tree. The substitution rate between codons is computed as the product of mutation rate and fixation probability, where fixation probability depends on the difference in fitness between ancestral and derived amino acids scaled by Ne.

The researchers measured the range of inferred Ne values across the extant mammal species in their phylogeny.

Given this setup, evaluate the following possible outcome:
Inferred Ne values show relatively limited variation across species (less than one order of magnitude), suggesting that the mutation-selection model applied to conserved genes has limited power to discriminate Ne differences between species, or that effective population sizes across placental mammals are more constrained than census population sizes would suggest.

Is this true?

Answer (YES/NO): YES